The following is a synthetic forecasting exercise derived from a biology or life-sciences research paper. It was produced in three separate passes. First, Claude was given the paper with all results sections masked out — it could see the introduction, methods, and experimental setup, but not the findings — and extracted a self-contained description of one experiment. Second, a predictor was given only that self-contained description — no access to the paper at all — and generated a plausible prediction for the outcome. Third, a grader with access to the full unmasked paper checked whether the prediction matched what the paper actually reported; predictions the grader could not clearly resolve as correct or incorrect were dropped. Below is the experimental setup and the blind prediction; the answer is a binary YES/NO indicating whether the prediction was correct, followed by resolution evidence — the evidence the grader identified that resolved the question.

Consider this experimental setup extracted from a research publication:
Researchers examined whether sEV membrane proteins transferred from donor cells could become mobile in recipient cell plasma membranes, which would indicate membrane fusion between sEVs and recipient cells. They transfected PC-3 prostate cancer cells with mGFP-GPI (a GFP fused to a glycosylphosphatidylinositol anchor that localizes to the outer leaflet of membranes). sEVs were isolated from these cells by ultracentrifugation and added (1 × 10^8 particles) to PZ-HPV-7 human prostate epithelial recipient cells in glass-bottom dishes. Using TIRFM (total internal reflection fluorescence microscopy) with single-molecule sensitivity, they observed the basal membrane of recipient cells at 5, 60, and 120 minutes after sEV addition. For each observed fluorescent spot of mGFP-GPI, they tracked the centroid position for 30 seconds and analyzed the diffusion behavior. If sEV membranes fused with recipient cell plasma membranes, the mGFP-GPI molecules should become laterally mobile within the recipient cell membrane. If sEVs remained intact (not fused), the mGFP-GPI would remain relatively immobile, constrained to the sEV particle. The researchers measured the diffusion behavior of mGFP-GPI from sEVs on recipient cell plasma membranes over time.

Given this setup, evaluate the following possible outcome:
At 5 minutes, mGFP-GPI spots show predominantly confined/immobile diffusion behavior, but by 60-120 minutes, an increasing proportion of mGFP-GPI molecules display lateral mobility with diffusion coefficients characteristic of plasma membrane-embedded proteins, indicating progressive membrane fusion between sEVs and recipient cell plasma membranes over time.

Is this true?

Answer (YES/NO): NO